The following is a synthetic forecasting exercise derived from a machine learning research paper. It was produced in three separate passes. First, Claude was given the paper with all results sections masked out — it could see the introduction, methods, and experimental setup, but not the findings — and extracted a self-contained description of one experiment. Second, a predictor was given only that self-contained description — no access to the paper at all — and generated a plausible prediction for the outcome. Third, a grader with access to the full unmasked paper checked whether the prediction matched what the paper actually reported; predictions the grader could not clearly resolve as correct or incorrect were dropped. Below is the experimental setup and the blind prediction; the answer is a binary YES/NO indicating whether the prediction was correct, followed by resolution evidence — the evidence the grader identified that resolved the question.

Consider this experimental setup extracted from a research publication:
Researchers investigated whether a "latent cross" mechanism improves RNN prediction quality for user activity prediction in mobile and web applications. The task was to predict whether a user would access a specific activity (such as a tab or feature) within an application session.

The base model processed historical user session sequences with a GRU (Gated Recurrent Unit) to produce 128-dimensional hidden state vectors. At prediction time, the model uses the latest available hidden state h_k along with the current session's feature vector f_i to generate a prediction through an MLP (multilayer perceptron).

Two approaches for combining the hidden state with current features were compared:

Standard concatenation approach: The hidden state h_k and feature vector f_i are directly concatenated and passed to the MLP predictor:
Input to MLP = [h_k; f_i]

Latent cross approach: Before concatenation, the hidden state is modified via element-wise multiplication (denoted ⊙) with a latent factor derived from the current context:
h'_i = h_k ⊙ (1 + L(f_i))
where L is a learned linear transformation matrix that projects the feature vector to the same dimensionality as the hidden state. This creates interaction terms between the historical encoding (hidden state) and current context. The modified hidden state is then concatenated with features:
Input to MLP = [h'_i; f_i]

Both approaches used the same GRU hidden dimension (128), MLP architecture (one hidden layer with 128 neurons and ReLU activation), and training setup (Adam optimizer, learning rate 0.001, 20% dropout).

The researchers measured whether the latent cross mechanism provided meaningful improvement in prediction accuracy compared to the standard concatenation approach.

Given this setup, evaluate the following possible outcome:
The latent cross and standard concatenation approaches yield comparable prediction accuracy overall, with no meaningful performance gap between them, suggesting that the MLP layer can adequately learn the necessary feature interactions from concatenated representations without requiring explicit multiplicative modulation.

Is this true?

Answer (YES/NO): NO